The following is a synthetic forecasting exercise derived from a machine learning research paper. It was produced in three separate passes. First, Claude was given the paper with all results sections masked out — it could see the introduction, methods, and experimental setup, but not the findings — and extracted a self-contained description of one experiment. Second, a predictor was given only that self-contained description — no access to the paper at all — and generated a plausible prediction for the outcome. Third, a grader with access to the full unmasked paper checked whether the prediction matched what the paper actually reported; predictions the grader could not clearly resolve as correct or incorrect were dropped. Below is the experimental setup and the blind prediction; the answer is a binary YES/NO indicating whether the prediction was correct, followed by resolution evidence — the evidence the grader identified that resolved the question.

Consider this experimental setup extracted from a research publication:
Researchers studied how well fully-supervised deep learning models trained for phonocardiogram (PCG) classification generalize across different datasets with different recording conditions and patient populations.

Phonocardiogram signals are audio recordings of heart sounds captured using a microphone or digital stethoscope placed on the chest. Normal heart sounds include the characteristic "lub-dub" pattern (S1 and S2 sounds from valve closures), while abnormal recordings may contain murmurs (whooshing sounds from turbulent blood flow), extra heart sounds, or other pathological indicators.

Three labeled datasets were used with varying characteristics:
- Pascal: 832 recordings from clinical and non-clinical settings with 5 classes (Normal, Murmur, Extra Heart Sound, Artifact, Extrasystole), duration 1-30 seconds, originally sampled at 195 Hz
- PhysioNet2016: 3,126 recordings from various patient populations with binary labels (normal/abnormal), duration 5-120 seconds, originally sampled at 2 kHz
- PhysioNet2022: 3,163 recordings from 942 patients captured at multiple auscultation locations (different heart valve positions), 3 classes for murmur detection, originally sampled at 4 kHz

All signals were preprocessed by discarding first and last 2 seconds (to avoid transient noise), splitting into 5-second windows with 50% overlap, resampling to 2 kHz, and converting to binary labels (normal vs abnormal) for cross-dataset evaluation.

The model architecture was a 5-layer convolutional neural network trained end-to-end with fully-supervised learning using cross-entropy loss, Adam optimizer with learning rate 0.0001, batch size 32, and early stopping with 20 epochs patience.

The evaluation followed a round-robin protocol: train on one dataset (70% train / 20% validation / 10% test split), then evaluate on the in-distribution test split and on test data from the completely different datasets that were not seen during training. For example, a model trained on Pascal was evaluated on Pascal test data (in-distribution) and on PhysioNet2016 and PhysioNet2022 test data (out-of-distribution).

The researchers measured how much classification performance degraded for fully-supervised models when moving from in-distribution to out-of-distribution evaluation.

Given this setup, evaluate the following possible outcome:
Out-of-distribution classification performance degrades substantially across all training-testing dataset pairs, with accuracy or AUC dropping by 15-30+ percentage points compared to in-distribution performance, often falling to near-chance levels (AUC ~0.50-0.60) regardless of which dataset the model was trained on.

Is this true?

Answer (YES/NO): NO